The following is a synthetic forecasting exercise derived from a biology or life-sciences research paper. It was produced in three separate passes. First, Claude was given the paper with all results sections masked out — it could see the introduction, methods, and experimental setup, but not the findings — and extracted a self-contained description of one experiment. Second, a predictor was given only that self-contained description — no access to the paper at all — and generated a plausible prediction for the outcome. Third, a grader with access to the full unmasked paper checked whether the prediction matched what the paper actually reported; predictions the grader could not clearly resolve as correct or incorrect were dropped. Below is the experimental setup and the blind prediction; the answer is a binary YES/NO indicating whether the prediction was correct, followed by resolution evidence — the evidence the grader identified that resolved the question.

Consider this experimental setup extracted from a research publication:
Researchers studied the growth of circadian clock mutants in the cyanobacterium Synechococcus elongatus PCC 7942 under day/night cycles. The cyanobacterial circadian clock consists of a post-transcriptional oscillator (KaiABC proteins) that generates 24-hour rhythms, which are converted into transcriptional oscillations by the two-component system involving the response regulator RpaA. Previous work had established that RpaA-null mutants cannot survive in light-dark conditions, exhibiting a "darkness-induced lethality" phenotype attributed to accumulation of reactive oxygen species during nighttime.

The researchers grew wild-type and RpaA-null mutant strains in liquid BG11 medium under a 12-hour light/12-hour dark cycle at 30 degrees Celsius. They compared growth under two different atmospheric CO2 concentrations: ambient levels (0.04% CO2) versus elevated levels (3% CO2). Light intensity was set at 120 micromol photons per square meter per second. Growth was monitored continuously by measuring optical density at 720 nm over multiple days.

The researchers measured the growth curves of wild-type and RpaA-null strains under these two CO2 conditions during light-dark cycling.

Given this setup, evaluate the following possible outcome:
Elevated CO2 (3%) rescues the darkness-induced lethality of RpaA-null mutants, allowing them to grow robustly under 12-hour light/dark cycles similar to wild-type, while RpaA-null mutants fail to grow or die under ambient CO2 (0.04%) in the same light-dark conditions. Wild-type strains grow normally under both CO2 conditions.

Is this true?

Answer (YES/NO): YES